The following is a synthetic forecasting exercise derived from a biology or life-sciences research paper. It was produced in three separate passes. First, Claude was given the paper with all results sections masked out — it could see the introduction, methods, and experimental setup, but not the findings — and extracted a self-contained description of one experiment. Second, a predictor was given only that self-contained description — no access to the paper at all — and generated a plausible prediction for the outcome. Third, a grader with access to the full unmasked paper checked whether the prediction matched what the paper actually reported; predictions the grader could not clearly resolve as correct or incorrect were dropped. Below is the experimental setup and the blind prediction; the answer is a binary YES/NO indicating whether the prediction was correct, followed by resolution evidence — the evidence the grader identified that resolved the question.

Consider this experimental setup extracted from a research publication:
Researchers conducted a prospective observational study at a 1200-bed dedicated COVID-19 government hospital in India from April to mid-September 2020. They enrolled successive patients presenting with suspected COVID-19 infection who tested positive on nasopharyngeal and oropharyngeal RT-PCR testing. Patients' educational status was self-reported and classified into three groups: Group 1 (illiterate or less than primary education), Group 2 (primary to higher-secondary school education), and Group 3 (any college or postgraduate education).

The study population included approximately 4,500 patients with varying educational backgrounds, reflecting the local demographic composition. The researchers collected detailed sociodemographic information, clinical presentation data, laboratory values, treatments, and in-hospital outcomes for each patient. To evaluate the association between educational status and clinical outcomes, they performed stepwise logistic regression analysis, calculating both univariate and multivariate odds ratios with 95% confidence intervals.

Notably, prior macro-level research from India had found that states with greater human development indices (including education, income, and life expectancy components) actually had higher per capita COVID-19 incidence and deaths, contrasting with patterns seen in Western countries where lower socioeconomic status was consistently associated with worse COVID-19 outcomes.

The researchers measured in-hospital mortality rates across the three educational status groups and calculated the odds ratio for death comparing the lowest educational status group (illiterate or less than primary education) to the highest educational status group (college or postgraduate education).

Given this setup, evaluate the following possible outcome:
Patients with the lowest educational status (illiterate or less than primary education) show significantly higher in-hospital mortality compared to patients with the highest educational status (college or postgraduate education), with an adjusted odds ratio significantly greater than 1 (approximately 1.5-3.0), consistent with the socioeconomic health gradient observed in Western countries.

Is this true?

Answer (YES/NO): NO